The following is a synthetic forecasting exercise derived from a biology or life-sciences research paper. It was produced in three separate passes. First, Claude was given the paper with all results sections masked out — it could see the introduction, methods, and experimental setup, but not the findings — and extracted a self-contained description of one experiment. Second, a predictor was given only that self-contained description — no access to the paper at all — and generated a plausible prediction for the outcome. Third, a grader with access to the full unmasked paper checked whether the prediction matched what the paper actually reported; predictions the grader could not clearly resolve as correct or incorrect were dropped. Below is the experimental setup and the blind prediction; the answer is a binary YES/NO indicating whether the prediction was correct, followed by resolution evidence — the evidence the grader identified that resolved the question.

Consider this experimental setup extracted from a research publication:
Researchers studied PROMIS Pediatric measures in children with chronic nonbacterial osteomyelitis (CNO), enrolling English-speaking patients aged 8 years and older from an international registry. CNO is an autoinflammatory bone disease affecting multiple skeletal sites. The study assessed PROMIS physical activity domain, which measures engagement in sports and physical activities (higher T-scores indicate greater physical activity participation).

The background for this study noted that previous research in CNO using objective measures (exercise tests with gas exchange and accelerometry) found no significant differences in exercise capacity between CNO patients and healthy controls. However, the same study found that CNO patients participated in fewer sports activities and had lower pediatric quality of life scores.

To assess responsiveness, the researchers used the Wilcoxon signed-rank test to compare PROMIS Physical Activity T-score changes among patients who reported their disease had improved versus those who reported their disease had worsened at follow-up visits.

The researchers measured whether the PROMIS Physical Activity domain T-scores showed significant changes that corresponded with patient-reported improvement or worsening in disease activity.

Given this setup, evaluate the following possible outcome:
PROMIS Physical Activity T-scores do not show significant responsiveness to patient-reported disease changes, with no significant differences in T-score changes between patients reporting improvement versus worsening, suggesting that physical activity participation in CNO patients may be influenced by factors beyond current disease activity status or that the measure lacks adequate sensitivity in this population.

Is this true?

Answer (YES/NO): NO